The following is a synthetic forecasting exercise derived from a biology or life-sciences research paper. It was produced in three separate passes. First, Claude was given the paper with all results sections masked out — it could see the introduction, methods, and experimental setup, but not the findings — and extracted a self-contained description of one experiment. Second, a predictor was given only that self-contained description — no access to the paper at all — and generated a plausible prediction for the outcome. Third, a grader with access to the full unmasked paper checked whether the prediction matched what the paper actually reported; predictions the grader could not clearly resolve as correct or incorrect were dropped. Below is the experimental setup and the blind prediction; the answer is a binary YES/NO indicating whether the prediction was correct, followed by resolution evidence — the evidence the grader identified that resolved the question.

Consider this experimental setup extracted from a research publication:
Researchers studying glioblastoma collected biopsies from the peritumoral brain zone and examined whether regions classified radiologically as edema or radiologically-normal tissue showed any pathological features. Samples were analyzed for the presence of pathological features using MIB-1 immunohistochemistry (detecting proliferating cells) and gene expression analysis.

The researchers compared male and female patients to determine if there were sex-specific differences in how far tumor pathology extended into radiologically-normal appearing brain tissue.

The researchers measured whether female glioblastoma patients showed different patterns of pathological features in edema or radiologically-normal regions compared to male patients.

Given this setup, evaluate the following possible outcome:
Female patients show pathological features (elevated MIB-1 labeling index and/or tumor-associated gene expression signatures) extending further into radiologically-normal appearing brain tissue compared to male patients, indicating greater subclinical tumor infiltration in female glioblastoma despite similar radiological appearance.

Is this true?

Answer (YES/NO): YES